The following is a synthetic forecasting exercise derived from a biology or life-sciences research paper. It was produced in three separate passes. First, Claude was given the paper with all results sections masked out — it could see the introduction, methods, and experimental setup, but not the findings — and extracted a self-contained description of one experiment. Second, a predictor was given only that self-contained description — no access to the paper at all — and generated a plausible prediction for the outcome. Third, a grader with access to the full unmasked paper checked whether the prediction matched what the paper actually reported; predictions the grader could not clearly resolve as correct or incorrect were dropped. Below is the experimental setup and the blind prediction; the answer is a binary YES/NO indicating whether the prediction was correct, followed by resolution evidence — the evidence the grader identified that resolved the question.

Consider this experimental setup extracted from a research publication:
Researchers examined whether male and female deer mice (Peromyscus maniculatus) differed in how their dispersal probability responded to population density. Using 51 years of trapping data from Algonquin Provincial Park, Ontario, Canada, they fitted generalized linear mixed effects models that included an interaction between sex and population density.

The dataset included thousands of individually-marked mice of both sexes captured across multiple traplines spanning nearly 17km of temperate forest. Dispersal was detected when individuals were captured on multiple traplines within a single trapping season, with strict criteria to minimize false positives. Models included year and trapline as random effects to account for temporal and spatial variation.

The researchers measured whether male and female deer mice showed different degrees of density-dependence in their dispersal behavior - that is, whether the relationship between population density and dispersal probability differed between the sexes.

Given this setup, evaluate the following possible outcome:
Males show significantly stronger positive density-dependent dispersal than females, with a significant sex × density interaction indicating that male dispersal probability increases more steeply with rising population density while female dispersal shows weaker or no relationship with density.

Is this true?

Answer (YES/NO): NO